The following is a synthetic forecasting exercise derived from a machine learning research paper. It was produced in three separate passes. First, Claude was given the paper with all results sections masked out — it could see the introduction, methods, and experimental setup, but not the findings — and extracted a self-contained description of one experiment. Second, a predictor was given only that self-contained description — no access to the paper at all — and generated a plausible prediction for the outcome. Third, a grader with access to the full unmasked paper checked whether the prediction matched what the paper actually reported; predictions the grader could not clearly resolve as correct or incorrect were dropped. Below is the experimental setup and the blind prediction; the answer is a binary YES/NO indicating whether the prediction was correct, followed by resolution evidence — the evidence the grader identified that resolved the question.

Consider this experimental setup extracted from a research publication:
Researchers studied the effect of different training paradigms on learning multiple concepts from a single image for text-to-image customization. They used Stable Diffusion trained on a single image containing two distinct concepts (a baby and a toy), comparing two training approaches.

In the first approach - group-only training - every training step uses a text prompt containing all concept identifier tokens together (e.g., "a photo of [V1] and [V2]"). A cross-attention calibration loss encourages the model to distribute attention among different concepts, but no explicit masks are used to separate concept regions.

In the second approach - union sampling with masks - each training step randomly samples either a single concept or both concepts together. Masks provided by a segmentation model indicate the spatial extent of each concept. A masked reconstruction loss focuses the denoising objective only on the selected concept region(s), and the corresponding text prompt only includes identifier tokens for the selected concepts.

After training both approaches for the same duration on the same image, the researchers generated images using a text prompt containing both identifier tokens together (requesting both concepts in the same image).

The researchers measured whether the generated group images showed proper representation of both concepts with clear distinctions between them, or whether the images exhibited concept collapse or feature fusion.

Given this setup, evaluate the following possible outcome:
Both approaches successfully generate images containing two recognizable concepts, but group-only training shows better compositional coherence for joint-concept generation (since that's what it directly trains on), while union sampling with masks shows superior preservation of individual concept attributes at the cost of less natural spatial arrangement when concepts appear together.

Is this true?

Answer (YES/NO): NO